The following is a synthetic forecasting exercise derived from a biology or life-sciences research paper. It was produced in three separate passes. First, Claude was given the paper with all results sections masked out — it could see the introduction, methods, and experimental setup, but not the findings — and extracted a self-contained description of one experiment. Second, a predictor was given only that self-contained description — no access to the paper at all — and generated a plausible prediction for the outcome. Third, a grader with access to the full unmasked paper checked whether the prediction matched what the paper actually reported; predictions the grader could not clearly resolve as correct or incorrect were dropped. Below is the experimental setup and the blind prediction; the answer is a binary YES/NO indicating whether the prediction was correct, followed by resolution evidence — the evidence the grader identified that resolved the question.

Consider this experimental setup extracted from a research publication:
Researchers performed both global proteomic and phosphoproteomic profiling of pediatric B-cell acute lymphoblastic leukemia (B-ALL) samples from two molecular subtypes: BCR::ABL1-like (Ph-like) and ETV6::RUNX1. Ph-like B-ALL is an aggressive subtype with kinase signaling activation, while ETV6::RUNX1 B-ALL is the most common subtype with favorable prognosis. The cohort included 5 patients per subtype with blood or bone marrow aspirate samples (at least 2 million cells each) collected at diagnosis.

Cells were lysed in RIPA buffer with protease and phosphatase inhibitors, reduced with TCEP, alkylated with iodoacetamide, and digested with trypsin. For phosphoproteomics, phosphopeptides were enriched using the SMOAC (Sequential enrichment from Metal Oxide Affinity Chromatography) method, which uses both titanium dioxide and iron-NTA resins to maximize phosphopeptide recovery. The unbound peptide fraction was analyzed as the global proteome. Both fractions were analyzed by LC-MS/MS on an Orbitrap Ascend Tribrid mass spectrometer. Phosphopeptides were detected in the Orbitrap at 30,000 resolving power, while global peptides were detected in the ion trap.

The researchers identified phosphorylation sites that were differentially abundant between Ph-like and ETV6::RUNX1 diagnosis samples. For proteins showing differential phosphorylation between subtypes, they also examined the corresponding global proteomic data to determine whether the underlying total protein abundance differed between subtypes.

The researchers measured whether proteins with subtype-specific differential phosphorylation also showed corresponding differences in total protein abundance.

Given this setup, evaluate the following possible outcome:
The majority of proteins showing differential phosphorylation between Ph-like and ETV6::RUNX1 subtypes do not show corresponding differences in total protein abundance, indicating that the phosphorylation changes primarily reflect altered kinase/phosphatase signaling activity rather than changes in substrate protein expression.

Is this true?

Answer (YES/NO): YES